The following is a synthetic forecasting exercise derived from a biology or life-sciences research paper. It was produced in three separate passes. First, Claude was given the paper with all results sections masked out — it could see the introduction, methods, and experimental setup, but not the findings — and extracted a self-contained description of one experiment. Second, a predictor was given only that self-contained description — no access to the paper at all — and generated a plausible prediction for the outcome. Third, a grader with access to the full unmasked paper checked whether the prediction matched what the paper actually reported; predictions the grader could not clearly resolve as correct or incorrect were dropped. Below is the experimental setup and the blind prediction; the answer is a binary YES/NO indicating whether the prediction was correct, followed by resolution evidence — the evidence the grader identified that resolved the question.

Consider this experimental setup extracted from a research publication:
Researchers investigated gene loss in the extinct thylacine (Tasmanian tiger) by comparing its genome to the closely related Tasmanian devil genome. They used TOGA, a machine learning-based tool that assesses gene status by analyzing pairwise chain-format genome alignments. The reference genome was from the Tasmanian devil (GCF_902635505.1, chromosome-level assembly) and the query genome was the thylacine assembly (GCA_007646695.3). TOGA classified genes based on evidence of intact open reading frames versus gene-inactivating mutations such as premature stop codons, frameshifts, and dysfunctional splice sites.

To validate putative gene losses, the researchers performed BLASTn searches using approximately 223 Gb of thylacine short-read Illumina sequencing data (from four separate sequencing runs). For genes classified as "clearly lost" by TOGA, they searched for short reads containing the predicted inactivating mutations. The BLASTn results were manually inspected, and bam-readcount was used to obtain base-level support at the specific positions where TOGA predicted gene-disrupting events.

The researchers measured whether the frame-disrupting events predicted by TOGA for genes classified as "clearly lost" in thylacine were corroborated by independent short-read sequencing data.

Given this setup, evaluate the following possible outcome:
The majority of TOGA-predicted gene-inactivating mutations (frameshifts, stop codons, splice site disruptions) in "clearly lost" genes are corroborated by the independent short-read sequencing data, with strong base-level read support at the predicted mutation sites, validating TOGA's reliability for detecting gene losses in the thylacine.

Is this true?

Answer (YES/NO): YES